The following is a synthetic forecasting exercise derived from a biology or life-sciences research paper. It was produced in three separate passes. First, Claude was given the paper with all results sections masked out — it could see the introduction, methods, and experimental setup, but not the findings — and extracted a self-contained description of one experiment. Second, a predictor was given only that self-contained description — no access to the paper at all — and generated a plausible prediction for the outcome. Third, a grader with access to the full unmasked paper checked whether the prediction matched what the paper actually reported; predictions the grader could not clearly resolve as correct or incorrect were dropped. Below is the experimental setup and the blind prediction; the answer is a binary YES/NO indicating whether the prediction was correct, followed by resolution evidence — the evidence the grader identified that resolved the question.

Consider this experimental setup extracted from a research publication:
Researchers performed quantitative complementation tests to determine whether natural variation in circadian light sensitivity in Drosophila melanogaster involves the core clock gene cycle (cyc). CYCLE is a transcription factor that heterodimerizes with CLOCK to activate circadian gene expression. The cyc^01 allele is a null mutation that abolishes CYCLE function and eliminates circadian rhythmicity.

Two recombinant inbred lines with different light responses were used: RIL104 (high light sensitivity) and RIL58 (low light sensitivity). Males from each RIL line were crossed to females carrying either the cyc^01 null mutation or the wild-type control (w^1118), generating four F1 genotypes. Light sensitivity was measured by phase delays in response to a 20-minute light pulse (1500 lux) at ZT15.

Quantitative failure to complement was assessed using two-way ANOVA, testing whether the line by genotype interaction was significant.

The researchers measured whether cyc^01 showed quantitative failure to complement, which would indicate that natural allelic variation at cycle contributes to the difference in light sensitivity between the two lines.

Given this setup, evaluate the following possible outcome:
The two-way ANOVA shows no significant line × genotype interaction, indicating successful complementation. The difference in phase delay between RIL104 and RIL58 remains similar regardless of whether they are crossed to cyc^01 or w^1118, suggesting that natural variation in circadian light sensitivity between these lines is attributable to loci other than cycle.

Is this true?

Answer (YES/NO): NO